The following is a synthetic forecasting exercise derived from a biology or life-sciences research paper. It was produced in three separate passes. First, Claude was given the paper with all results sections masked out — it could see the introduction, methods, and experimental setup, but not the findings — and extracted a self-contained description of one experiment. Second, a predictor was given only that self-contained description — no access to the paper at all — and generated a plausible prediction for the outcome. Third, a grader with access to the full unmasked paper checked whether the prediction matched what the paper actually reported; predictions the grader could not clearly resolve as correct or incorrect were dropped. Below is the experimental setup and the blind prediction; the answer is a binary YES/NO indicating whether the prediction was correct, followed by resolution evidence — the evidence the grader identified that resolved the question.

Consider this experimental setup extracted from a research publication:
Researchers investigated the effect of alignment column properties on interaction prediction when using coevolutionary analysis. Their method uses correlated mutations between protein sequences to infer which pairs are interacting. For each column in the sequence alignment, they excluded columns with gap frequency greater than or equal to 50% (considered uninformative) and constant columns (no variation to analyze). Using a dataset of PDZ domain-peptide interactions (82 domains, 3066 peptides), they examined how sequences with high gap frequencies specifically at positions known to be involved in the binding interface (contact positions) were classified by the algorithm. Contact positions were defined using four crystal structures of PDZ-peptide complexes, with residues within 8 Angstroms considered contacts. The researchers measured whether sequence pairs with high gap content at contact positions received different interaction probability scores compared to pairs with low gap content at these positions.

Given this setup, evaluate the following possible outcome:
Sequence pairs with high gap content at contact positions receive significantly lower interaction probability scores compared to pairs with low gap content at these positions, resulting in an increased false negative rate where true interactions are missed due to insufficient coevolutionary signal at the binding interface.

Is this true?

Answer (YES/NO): YES